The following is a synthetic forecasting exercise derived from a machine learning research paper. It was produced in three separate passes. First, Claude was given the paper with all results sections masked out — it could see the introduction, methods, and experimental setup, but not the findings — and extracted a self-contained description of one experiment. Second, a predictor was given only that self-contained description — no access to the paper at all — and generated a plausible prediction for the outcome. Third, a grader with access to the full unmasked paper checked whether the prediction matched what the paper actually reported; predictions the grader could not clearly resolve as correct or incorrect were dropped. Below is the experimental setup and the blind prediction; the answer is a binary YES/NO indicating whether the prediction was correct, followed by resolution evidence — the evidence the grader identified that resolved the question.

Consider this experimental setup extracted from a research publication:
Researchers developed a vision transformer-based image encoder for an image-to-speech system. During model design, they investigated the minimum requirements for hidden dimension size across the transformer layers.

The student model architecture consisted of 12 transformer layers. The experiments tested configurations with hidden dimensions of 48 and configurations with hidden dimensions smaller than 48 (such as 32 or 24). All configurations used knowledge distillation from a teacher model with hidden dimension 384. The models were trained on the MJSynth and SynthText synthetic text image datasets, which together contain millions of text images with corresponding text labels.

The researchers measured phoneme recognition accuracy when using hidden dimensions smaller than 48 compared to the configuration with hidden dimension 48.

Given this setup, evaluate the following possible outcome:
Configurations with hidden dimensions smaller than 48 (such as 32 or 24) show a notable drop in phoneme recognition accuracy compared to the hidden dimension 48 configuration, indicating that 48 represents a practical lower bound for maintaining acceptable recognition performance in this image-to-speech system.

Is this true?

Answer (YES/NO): YES